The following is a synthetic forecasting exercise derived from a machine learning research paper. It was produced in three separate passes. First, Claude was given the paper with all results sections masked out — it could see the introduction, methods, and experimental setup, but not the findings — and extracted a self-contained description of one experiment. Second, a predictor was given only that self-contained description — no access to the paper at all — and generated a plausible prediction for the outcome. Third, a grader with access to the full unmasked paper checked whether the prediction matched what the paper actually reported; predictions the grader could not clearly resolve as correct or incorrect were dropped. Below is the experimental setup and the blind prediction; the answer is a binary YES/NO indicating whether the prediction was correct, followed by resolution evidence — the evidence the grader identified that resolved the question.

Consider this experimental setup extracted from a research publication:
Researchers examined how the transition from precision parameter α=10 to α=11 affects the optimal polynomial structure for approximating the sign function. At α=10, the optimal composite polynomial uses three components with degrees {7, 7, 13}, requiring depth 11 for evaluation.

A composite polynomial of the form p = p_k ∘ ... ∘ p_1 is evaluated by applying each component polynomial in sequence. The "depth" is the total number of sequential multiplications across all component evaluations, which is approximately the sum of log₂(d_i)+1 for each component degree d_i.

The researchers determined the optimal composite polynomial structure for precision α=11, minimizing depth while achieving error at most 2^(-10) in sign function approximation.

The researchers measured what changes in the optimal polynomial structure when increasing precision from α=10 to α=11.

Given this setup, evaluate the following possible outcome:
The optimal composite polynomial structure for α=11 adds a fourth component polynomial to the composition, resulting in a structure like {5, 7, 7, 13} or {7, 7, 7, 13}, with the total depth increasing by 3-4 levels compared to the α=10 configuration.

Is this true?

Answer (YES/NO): NO